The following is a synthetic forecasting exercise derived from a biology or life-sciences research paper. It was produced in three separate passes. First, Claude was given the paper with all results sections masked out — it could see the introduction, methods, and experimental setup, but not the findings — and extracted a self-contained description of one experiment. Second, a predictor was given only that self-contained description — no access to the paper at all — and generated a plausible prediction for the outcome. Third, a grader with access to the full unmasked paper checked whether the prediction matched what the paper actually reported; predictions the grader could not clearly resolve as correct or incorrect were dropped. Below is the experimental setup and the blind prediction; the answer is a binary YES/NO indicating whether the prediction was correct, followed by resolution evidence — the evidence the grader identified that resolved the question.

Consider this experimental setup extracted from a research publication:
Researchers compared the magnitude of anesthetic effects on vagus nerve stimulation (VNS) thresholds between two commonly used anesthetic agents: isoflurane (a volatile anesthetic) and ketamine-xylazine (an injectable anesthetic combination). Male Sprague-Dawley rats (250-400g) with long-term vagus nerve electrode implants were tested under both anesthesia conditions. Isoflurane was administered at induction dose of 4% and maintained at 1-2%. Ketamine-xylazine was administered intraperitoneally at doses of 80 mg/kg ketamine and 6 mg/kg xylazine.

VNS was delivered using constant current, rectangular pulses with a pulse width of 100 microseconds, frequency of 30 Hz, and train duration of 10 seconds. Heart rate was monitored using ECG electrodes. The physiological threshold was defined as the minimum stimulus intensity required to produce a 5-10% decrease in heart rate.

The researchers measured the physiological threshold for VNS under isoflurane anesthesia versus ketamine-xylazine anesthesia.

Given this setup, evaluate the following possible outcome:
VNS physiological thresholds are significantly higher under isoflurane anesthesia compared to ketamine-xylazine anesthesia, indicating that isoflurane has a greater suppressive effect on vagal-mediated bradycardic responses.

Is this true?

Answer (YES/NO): YES